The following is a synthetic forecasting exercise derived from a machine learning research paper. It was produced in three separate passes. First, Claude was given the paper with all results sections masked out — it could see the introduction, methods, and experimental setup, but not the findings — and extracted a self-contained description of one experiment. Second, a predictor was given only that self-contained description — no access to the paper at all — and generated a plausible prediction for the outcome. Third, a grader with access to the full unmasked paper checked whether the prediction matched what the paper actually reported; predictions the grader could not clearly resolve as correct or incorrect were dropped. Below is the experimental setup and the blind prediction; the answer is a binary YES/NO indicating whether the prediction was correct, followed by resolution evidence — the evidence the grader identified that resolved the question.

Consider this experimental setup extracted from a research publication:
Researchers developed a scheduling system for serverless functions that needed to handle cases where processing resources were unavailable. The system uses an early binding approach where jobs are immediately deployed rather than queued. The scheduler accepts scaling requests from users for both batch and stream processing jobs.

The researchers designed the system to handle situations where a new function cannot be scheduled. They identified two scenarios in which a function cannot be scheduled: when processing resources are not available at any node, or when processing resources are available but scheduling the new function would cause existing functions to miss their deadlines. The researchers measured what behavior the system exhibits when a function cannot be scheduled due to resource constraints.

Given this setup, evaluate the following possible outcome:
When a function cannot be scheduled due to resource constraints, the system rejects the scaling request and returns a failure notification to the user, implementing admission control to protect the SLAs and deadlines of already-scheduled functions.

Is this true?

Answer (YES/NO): YES